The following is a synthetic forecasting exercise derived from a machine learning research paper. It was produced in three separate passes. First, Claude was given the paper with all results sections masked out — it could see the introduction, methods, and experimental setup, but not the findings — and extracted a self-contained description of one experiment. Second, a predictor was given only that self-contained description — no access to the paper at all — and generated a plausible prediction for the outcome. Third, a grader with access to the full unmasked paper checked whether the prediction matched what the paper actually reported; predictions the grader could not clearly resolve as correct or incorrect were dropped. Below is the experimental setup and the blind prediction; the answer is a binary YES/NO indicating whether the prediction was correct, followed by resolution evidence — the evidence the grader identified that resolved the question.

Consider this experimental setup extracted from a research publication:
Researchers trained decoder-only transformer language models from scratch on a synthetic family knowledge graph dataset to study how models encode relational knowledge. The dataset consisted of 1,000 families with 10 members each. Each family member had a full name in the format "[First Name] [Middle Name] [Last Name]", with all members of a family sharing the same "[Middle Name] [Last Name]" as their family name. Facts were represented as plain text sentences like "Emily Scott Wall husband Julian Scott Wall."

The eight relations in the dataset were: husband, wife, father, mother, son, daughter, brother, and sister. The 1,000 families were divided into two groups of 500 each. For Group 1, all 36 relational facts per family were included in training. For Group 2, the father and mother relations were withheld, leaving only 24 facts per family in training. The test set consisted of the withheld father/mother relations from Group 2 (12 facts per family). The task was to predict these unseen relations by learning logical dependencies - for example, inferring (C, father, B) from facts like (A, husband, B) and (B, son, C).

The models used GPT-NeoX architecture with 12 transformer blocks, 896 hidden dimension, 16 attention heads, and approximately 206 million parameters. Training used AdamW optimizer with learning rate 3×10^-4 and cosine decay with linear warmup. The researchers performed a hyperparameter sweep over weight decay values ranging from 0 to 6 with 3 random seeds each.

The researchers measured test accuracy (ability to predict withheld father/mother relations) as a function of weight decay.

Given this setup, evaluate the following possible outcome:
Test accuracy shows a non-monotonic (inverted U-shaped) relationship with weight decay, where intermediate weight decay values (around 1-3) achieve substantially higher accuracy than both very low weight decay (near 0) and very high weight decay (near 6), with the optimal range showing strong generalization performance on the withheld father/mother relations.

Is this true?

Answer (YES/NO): NO